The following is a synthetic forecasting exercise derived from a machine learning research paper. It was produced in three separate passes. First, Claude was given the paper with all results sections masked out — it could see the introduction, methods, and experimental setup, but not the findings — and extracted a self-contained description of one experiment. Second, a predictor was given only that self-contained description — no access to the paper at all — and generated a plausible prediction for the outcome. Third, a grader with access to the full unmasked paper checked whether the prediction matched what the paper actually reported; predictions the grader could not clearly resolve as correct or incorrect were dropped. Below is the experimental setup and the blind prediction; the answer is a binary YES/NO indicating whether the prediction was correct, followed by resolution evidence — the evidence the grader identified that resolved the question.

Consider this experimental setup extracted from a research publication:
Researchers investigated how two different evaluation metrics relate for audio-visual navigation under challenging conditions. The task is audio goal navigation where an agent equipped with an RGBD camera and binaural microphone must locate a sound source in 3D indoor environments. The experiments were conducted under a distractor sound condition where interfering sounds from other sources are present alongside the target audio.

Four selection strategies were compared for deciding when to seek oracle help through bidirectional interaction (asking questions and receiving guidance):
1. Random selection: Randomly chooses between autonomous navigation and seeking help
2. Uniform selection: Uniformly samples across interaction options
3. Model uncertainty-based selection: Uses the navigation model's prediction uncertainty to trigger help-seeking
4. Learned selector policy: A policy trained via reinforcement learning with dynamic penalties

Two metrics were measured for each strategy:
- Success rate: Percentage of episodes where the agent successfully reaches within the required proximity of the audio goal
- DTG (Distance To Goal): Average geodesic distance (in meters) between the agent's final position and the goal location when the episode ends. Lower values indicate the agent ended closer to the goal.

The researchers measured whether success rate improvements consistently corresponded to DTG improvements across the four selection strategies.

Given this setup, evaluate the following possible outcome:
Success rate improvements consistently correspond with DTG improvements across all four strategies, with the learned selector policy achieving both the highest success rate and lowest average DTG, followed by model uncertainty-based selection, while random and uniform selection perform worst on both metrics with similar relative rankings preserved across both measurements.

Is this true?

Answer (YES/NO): NO